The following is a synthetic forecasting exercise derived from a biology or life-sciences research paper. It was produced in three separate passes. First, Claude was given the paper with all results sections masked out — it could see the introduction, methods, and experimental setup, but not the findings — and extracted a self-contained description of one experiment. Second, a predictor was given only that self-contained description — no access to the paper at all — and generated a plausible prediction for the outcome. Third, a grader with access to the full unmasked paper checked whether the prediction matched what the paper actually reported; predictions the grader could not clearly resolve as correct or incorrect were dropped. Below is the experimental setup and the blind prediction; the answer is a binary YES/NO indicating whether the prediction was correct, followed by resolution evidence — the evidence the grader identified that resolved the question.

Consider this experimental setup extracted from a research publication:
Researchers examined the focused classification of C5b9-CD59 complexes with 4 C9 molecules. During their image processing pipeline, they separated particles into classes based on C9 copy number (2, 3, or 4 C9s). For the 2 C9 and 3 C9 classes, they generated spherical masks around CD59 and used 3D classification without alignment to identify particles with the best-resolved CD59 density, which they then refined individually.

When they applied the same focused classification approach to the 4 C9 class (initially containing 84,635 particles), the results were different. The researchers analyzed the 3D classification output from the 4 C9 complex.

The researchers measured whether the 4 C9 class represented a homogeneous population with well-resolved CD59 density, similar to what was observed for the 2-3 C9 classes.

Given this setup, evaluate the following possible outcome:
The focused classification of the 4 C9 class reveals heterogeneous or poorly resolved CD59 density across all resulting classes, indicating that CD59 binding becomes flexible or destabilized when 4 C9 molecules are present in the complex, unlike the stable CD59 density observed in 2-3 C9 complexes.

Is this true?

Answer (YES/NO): NO